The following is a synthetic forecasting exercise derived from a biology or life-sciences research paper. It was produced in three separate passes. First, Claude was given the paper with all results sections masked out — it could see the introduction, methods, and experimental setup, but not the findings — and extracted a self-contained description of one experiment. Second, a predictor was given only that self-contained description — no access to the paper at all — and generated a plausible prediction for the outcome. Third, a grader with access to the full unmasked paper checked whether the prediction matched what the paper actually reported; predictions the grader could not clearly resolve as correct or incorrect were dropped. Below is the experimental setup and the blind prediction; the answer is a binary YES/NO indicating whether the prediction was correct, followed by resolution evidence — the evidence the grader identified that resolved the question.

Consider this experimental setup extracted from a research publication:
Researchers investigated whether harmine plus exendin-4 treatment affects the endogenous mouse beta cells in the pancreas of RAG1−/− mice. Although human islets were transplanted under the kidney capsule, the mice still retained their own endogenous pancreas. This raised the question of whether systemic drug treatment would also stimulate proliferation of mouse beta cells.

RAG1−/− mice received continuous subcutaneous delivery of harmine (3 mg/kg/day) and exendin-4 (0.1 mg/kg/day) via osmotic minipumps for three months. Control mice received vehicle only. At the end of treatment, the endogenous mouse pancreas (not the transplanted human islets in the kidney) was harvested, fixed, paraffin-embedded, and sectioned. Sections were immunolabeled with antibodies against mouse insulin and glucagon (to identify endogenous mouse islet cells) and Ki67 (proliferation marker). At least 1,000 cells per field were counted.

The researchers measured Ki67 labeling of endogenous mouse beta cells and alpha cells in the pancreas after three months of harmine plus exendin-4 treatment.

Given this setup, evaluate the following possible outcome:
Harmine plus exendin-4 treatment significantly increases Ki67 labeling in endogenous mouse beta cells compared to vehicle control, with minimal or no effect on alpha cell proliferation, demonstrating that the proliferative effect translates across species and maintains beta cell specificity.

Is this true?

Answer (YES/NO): YES